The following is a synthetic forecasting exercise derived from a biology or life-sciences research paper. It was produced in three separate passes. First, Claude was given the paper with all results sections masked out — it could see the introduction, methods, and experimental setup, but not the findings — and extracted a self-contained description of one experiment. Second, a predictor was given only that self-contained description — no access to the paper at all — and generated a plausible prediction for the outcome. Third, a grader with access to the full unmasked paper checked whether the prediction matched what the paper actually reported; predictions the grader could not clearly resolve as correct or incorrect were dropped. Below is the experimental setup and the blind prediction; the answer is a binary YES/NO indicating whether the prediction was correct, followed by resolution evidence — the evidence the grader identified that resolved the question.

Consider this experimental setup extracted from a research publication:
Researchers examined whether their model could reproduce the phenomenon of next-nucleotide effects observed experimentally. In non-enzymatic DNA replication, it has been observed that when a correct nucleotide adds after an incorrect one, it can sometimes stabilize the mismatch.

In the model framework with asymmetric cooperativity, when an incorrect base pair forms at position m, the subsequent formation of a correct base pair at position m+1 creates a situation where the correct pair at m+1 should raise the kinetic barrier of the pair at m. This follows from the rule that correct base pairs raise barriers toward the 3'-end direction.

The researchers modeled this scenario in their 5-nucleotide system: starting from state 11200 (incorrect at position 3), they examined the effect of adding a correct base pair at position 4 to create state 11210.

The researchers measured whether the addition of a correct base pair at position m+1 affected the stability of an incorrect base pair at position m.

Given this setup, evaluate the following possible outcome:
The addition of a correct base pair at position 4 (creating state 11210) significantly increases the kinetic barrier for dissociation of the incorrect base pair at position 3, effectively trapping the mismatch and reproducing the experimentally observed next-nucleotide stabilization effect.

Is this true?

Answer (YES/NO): YES